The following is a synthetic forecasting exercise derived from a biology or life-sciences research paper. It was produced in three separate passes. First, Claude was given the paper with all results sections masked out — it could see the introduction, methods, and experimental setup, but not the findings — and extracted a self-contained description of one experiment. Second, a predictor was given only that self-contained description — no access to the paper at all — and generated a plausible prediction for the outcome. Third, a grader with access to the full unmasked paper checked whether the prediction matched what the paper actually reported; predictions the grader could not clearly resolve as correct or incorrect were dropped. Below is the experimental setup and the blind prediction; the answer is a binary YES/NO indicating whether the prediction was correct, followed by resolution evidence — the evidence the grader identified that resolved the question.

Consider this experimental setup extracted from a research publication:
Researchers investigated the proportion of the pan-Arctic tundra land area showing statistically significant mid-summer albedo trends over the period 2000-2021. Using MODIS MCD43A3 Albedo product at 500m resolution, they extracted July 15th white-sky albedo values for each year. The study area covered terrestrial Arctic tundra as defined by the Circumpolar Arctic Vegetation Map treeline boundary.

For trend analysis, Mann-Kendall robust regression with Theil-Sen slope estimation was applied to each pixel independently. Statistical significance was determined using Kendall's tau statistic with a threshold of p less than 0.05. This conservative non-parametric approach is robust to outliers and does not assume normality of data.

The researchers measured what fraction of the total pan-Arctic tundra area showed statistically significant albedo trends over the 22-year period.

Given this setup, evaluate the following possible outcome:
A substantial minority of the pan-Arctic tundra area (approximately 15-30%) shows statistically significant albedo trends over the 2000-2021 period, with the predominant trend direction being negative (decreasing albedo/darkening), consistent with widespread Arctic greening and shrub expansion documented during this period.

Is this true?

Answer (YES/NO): NO